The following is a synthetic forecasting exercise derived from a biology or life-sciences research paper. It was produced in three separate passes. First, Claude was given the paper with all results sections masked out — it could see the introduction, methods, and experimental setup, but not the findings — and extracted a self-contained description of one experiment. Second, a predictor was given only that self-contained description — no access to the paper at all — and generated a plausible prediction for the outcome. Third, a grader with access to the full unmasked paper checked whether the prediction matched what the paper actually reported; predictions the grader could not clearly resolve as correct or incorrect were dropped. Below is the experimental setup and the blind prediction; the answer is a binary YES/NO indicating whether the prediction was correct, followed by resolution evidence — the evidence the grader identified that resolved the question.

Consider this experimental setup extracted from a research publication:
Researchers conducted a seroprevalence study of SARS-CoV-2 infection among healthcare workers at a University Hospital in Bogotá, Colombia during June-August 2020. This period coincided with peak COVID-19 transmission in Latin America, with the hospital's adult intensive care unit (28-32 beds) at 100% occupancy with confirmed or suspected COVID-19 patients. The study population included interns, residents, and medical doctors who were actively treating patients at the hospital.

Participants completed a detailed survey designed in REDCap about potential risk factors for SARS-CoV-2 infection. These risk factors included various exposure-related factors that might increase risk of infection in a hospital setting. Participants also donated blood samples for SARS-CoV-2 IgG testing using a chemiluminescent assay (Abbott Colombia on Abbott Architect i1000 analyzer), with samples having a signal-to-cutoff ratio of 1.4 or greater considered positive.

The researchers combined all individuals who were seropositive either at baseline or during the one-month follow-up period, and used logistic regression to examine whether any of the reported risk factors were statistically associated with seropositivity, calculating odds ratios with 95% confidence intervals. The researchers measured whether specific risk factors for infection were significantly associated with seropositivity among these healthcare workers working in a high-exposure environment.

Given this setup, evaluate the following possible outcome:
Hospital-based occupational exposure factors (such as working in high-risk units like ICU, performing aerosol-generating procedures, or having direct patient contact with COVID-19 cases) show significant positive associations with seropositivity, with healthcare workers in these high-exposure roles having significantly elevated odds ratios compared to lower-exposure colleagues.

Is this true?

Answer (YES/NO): NO